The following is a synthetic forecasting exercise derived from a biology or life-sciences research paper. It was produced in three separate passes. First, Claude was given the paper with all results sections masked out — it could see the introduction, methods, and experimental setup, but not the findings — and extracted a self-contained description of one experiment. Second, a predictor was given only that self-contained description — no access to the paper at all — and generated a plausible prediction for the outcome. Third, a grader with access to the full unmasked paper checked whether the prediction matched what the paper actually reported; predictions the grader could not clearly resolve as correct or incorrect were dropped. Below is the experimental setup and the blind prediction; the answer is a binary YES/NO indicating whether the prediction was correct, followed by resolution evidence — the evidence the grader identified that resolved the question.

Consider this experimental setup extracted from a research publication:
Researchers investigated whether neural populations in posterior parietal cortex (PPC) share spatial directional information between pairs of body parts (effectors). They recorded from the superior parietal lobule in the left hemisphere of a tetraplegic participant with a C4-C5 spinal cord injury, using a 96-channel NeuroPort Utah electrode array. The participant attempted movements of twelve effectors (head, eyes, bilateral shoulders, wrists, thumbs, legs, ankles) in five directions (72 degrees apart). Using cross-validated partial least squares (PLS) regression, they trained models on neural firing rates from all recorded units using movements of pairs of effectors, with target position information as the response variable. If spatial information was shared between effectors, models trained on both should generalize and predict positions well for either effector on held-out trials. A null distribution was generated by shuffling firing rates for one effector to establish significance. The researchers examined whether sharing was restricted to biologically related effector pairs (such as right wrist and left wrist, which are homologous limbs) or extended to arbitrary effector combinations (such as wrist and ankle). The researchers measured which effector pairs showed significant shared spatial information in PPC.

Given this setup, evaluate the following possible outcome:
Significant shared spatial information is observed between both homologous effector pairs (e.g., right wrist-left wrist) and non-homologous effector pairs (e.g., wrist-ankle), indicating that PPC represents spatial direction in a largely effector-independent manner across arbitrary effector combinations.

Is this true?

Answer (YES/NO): YES